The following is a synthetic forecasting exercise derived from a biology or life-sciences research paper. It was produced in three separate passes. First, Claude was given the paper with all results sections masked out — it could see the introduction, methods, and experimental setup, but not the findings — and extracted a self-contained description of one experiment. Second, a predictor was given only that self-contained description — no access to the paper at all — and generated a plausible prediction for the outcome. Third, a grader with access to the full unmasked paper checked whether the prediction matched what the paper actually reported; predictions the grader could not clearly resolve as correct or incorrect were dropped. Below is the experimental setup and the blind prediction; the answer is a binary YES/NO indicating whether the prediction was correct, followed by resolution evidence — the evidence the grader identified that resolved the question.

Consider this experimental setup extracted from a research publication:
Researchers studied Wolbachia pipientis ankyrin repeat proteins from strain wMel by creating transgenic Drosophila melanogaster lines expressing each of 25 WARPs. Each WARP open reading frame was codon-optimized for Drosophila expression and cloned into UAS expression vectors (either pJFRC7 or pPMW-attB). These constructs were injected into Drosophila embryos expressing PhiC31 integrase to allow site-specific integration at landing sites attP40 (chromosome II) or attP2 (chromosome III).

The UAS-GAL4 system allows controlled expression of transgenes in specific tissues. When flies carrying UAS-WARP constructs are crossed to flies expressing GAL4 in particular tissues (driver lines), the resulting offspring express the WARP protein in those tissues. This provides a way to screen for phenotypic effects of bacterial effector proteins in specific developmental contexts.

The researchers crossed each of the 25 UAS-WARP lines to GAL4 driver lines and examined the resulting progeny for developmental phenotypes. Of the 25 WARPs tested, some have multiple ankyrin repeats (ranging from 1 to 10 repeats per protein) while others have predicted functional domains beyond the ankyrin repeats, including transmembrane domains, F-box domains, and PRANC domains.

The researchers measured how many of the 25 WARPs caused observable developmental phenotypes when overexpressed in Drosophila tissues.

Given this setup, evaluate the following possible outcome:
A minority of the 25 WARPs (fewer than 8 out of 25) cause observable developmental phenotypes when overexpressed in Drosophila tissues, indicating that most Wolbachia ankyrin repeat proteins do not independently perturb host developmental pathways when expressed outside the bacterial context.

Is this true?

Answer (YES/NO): YES